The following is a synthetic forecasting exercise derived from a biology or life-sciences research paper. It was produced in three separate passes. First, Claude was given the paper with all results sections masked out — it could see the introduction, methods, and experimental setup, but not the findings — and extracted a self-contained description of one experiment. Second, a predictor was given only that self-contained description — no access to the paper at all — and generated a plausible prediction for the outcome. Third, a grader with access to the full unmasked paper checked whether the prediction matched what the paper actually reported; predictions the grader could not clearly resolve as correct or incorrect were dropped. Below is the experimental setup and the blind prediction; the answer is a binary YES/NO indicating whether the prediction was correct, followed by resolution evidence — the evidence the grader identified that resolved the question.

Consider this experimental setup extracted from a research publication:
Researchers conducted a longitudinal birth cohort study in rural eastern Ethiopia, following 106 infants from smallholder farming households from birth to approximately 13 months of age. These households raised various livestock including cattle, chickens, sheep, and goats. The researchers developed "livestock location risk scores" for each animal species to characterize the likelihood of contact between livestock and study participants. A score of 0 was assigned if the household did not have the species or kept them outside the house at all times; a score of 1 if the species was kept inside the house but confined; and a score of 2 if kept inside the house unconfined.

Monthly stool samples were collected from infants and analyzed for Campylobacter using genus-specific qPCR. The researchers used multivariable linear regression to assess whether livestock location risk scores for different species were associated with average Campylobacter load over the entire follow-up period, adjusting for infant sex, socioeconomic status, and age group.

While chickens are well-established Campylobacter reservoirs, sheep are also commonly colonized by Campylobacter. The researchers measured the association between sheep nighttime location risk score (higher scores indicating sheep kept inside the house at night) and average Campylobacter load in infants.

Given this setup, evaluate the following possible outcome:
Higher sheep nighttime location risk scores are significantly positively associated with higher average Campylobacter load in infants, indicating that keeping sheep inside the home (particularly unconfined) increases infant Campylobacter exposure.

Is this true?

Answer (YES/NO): NO